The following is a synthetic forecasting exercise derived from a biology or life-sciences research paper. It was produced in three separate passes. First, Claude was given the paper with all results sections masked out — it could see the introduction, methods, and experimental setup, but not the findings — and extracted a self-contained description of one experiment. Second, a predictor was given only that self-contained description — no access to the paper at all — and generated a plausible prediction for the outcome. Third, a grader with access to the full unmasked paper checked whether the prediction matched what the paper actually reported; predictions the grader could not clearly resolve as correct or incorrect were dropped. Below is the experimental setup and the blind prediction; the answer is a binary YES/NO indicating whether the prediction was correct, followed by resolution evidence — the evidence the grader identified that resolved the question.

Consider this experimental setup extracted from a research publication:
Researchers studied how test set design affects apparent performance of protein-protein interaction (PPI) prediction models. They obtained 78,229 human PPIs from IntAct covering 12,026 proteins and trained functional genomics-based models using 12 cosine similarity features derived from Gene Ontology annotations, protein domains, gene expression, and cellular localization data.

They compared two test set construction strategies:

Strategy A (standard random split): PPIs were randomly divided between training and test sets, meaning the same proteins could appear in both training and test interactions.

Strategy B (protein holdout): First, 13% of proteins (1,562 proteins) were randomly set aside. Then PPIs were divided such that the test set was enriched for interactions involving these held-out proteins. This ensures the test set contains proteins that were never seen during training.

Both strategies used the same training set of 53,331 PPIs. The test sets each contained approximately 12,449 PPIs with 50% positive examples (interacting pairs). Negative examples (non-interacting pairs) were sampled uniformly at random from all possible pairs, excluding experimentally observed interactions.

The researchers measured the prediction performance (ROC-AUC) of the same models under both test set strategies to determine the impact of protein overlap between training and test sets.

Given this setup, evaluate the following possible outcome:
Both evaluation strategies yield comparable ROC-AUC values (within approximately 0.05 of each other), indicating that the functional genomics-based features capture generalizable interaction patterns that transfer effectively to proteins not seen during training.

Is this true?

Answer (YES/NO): YES